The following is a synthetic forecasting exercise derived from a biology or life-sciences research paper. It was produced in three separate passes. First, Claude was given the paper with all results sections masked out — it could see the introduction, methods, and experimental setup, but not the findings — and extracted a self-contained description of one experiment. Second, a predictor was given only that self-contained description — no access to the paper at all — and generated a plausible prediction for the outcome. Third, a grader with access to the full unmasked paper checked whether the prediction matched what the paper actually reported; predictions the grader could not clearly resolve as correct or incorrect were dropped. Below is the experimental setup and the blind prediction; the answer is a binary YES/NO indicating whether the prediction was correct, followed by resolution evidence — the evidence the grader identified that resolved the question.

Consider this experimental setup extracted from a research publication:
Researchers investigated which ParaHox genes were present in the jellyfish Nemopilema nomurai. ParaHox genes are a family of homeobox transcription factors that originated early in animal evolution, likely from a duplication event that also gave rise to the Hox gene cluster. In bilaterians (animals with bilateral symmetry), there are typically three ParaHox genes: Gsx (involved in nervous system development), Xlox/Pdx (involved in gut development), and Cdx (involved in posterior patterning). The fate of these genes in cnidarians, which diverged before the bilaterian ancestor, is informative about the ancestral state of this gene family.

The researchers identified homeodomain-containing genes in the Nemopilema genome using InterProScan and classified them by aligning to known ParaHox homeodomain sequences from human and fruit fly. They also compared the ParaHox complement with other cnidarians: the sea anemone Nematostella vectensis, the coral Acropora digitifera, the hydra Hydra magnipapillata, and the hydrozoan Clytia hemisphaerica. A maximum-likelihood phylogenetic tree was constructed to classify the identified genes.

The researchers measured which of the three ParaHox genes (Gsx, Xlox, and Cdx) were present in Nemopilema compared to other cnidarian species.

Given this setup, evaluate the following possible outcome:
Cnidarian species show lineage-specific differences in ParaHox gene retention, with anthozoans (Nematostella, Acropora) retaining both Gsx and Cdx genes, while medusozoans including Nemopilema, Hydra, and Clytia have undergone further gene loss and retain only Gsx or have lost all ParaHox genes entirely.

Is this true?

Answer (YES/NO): NO